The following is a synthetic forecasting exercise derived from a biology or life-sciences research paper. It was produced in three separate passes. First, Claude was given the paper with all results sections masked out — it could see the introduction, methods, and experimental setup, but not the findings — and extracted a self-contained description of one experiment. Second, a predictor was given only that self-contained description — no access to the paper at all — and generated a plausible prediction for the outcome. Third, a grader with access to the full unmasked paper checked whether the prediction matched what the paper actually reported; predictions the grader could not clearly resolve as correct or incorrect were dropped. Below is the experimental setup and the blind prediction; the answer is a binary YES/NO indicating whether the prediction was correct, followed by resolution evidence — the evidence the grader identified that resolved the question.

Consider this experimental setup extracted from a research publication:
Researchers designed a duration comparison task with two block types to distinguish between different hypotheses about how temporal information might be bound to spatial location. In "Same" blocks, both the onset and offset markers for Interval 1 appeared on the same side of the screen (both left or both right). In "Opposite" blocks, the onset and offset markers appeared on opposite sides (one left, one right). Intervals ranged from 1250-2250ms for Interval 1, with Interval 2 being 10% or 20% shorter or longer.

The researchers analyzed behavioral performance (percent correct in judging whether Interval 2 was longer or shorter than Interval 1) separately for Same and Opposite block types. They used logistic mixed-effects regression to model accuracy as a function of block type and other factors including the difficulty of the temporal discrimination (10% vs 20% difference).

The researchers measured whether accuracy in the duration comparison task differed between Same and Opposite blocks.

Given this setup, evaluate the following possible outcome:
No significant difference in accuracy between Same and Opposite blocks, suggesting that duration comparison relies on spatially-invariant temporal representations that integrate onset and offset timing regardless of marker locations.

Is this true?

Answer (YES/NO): NO